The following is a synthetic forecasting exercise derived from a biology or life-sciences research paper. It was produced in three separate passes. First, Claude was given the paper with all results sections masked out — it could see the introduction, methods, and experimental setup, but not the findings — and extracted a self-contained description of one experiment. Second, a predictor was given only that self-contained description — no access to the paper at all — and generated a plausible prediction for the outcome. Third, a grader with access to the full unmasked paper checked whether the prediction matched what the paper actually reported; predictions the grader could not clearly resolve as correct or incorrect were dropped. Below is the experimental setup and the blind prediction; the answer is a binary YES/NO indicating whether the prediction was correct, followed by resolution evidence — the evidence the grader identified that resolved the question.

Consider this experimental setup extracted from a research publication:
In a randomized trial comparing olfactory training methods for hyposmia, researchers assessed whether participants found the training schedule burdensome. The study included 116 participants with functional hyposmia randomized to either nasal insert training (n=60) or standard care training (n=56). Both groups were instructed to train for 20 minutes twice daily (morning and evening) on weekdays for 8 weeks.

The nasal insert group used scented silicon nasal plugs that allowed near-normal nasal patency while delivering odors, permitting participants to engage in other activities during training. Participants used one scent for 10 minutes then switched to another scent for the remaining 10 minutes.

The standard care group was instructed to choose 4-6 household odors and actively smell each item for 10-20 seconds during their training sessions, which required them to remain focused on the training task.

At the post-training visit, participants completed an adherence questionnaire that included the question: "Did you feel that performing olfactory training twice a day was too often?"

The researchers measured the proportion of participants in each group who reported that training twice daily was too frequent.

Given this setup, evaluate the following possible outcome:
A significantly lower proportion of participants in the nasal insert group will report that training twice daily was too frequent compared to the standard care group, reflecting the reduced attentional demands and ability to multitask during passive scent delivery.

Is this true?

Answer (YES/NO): YES